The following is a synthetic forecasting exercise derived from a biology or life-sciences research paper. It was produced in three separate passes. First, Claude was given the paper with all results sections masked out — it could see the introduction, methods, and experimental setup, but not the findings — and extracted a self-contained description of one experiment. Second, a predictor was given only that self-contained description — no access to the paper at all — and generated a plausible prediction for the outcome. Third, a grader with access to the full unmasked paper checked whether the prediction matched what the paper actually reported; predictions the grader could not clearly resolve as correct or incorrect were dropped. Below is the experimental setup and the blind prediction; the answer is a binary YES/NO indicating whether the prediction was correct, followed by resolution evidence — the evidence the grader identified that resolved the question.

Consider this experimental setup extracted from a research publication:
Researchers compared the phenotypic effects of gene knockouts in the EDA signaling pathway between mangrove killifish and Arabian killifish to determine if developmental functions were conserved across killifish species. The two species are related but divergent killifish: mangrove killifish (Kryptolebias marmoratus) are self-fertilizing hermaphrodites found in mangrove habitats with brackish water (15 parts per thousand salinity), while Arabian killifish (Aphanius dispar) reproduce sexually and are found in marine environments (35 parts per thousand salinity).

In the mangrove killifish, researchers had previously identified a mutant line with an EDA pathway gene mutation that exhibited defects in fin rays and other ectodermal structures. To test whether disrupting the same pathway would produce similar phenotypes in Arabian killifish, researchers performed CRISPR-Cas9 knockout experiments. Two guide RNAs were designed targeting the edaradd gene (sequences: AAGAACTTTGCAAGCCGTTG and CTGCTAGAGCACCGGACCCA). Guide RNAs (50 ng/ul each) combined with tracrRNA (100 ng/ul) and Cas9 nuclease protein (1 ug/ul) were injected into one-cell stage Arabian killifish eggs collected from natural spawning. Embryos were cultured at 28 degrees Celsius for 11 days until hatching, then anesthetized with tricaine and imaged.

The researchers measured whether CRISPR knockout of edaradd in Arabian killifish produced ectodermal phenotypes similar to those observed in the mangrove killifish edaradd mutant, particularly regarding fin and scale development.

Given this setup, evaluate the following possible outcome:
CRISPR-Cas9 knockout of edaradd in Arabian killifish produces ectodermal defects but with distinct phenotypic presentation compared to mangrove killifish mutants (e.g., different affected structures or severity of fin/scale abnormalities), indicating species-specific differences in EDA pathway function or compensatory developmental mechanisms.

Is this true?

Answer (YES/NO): NO